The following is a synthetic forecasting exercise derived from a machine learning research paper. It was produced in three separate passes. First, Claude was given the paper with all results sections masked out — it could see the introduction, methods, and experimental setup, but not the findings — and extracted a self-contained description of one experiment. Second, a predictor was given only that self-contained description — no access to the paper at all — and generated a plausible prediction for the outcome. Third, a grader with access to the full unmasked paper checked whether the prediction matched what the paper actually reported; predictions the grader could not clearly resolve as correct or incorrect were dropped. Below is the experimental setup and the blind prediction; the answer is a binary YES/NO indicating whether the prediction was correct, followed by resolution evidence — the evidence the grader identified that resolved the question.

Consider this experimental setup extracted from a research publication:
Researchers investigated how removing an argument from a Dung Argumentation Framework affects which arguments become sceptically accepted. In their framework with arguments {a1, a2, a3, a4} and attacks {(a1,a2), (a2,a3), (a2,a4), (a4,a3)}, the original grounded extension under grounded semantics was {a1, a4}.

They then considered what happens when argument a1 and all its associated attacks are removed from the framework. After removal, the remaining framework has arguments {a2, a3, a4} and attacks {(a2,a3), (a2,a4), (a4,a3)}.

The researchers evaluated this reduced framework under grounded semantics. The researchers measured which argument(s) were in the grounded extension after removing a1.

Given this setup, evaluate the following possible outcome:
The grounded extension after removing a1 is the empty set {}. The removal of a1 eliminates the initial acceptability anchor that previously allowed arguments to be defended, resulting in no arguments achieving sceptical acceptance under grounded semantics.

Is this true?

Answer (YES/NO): NO